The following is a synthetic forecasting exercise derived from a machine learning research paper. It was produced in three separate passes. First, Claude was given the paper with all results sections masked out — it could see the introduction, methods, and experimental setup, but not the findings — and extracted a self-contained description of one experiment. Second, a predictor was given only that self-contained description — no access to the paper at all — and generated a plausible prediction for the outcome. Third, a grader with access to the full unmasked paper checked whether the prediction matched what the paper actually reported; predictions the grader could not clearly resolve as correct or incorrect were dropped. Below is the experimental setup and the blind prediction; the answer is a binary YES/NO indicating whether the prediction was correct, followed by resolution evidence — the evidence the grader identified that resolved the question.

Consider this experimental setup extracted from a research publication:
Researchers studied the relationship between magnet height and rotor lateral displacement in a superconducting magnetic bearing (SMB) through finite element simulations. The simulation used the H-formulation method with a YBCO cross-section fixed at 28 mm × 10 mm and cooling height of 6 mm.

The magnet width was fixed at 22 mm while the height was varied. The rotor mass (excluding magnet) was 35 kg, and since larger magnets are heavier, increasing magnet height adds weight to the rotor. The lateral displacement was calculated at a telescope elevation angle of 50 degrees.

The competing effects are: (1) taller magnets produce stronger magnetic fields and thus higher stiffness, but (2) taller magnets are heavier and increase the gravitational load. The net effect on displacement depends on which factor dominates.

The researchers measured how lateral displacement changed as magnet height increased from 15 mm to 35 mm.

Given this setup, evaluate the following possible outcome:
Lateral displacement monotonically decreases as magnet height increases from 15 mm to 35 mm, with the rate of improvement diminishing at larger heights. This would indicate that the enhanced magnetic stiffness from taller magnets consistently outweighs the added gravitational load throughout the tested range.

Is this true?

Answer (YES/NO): NO